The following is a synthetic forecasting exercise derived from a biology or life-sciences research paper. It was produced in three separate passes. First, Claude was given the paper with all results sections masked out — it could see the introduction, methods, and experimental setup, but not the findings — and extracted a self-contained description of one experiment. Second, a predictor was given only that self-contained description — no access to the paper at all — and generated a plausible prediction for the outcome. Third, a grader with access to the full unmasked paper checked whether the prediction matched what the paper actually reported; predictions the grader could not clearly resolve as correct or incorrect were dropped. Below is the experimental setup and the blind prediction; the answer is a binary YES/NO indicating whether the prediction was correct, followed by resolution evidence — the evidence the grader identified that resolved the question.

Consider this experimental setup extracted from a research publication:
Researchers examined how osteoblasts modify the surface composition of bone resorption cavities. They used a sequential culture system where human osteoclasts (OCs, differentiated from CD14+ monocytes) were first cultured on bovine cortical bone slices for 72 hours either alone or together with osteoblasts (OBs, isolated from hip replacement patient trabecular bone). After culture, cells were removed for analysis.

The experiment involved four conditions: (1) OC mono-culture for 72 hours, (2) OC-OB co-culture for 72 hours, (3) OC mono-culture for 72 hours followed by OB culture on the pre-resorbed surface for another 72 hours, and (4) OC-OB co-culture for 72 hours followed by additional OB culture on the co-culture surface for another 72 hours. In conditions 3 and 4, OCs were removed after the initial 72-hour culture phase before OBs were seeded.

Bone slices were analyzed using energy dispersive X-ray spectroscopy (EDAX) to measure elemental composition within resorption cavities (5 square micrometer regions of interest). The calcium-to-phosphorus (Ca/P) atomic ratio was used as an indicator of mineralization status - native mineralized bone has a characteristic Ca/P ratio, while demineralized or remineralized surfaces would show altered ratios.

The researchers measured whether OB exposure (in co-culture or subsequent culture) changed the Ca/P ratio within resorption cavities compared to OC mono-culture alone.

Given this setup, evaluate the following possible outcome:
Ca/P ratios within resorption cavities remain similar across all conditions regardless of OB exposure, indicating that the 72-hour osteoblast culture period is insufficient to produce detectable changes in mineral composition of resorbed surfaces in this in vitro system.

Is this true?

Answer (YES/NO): NO